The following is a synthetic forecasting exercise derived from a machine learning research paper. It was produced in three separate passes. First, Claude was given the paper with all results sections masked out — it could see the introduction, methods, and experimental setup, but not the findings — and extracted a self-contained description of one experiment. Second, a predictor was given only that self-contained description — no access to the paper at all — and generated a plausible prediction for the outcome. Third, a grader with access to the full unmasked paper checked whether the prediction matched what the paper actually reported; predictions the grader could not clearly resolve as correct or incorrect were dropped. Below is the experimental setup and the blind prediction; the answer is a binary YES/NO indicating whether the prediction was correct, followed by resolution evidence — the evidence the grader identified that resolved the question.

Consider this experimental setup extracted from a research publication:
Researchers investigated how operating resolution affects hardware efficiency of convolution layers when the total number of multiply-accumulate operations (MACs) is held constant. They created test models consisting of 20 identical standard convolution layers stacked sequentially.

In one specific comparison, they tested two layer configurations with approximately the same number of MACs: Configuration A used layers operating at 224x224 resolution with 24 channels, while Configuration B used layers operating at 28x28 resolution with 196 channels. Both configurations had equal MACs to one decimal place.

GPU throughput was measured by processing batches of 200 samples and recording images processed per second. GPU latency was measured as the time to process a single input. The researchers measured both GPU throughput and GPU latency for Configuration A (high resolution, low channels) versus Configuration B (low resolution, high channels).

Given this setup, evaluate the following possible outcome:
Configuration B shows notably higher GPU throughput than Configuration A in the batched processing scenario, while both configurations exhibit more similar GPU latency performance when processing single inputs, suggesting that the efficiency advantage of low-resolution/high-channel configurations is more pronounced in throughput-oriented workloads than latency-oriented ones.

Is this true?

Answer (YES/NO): NO